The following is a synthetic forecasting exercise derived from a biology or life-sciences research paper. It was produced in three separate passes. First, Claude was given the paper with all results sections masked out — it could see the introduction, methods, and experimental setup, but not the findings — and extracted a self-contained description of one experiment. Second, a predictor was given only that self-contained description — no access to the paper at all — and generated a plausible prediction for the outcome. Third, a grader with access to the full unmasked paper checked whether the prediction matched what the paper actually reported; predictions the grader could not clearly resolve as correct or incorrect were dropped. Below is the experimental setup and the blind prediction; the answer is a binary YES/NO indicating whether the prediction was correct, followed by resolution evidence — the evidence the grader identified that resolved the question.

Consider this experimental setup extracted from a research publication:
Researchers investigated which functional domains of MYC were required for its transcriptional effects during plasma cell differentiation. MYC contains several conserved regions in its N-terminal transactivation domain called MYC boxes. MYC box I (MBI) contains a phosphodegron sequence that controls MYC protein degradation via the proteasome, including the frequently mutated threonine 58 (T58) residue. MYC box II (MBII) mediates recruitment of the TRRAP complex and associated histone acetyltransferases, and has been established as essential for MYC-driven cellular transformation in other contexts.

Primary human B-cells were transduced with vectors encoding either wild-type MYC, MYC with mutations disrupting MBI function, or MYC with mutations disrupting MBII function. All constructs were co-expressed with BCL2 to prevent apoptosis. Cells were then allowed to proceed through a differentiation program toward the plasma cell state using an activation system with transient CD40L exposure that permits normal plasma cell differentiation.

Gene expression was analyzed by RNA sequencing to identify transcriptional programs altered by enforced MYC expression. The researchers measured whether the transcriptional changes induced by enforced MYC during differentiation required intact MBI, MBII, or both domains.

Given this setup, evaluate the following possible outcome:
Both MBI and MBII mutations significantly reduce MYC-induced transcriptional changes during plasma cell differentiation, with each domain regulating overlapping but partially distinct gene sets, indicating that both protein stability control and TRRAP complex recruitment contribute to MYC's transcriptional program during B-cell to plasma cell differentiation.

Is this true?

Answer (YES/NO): NO